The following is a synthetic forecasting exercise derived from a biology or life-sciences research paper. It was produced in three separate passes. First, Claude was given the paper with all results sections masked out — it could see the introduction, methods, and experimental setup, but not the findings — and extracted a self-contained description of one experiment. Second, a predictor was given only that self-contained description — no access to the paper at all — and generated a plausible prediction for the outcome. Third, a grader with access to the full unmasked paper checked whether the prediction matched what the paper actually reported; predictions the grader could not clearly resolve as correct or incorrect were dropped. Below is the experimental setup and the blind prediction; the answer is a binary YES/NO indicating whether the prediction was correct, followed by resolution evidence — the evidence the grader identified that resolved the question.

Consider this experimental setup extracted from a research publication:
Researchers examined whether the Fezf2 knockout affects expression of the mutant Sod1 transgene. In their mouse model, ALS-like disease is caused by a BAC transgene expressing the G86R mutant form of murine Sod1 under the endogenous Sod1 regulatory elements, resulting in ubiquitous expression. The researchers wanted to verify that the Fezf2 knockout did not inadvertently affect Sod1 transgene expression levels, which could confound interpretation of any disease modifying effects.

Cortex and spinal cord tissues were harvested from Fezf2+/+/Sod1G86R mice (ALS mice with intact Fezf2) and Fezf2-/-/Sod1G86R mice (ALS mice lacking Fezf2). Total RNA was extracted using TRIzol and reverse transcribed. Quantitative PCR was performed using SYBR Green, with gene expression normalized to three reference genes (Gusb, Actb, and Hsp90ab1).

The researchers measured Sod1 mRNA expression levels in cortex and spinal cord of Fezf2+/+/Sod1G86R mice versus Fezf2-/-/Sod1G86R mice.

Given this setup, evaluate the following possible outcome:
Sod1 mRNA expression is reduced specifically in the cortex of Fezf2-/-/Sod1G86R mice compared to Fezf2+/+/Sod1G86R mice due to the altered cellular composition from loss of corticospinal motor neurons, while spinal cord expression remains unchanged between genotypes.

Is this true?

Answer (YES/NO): NO